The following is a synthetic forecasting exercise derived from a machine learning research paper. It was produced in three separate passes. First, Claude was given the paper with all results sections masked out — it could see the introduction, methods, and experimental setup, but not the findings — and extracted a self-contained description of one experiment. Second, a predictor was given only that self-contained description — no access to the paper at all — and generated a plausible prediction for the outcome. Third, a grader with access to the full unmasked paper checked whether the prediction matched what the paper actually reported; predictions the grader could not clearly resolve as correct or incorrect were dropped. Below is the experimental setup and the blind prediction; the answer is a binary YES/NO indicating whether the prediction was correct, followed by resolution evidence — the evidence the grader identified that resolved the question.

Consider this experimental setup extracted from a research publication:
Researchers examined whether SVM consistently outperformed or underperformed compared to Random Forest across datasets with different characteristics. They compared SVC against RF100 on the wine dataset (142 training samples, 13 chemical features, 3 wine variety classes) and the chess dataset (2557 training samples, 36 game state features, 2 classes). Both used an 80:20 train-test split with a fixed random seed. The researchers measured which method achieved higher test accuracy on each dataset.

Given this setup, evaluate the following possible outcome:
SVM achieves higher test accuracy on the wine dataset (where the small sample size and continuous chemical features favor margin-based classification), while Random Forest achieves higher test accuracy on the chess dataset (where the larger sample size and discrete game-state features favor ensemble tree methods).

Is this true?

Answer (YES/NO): NO